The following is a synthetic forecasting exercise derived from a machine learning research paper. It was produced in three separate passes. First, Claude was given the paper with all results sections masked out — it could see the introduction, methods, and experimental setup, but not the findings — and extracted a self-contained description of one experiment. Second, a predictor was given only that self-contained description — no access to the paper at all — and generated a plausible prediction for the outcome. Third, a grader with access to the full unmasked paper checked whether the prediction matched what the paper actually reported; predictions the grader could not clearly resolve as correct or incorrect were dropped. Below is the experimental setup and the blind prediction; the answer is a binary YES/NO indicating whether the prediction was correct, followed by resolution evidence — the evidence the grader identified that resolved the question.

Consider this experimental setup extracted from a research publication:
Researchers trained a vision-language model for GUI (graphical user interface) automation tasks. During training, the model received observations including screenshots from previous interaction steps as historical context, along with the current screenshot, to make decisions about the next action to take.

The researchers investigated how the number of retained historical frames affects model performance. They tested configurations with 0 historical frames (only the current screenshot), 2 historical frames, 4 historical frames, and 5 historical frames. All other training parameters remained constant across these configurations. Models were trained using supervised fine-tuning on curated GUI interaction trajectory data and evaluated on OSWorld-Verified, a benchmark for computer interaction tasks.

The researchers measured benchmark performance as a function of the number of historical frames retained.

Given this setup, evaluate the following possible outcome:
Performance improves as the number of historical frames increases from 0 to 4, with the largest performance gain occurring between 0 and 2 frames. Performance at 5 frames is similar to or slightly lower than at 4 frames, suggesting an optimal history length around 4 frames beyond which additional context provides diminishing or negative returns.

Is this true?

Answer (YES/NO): NO